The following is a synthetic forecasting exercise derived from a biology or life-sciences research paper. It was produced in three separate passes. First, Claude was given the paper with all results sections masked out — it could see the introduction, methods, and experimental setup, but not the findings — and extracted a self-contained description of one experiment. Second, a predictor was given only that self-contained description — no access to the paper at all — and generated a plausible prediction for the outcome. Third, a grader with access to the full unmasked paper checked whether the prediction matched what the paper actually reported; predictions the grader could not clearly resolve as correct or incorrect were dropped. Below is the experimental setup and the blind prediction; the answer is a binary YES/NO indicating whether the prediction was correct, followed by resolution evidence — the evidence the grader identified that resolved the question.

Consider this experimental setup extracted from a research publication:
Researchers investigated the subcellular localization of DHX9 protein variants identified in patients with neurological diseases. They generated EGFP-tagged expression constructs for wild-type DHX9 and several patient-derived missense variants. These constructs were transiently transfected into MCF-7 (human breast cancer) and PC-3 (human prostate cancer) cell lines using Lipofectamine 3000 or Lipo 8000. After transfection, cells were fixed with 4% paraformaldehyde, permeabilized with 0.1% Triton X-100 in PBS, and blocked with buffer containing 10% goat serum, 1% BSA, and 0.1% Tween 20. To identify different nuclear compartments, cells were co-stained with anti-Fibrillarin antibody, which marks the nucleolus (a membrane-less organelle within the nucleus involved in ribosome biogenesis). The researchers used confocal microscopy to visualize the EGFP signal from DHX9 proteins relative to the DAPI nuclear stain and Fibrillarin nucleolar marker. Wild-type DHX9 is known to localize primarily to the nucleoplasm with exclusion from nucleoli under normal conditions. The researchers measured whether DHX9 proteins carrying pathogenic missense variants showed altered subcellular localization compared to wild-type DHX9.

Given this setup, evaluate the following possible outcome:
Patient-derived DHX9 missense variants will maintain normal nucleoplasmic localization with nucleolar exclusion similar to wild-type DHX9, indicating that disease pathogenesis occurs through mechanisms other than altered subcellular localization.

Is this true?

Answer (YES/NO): NO